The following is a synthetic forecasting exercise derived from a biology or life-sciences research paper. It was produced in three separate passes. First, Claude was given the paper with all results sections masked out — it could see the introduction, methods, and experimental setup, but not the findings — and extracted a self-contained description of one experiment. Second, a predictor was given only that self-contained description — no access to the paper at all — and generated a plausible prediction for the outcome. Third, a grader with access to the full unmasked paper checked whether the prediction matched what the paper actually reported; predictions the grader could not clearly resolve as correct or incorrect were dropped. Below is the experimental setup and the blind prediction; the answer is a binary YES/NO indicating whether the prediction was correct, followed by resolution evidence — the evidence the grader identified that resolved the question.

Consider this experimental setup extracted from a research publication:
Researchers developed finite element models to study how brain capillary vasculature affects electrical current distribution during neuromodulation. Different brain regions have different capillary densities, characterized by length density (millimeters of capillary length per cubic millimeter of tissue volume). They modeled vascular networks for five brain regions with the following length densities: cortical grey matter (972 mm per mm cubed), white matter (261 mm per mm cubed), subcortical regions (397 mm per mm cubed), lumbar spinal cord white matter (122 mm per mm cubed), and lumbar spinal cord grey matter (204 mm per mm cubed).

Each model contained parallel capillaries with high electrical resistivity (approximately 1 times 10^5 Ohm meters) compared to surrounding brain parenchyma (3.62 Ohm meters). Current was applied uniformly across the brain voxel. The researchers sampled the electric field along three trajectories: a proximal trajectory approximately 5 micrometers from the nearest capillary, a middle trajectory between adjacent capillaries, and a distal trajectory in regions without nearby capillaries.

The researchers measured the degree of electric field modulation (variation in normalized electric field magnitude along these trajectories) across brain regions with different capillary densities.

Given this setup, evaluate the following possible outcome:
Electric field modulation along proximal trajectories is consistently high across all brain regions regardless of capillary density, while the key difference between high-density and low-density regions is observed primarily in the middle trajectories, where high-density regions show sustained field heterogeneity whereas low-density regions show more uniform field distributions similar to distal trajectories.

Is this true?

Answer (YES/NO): NO